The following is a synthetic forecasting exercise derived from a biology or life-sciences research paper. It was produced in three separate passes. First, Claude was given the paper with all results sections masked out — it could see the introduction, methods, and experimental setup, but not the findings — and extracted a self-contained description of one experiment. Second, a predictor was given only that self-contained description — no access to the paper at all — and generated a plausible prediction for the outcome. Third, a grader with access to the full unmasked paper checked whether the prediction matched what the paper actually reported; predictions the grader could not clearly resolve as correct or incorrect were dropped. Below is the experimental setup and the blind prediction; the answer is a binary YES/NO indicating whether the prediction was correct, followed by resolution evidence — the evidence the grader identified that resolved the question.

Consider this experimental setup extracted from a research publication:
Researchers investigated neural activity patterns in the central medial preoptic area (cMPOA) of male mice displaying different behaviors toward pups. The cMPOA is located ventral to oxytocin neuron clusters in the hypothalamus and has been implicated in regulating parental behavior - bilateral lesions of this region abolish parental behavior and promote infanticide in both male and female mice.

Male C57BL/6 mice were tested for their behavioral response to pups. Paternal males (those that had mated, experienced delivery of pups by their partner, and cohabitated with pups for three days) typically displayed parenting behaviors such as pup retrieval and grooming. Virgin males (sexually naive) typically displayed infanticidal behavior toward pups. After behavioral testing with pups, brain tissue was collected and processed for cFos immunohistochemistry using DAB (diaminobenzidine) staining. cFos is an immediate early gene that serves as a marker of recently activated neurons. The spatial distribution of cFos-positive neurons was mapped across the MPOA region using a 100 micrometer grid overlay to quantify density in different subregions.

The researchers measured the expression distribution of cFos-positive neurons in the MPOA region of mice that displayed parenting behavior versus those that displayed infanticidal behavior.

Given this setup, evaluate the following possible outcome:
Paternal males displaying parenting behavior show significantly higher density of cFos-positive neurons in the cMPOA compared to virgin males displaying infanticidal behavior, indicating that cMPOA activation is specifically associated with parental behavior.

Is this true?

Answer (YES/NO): NO